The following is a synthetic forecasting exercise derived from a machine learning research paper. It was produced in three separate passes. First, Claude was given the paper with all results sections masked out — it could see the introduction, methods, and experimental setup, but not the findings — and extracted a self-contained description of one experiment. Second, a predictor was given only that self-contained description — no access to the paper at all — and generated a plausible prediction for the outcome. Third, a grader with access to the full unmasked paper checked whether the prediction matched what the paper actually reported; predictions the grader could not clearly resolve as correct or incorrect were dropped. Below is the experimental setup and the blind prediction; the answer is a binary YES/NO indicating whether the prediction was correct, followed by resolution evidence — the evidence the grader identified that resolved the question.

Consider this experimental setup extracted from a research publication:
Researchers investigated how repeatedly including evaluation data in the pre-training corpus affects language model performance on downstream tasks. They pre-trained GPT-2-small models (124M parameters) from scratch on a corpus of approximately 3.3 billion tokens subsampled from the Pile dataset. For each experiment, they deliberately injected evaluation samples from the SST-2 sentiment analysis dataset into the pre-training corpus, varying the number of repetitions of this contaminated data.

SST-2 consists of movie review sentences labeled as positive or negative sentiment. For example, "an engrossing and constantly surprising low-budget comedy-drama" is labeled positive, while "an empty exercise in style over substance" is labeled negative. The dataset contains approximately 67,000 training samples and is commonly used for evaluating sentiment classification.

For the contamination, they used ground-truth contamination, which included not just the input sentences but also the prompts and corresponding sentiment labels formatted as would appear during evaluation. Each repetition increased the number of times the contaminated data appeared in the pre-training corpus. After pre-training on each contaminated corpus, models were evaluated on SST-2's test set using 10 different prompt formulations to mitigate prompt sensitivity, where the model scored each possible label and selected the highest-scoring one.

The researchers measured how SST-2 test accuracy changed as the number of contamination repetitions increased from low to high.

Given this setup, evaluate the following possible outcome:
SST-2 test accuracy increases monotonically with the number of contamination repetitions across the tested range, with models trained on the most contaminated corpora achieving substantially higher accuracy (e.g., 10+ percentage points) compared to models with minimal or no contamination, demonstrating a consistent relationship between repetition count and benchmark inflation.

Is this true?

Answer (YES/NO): NO